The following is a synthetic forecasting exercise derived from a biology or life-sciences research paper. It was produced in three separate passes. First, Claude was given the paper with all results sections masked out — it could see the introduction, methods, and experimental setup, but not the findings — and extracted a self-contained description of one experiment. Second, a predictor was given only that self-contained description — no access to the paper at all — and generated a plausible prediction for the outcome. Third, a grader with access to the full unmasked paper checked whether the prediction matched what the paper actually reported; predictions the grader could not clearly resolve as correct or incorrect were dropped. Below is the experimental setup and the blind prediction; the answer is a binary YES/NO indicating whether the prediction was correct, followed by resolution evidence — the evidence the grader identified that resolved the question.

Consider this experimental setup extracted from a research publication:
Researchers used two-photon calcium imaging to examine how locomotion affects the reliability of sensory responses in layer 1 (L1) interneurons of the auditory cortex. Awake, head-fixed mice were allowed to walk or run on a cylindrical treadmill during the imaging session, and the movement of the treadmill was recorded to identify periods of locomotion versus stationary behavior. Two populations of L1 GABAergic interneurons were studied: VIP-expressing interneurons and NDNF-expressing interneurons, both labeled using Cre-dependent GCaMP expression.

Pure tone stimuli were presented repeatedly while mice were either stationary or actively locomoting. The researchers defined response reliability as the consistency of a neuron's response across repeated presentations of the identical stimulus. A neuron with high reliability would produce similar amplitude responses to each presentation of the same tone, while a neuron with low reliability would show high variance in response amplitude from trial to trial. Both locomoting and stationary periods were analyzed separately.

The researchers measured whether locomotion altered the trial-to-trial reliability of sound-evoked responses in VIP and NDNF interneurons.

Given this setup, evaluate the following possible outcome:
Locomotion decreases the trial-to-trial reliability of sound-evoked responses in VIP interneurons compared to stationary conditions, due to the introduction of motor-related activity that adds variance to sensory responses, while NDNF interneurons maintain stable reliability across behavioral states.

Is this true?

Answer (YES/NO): NO